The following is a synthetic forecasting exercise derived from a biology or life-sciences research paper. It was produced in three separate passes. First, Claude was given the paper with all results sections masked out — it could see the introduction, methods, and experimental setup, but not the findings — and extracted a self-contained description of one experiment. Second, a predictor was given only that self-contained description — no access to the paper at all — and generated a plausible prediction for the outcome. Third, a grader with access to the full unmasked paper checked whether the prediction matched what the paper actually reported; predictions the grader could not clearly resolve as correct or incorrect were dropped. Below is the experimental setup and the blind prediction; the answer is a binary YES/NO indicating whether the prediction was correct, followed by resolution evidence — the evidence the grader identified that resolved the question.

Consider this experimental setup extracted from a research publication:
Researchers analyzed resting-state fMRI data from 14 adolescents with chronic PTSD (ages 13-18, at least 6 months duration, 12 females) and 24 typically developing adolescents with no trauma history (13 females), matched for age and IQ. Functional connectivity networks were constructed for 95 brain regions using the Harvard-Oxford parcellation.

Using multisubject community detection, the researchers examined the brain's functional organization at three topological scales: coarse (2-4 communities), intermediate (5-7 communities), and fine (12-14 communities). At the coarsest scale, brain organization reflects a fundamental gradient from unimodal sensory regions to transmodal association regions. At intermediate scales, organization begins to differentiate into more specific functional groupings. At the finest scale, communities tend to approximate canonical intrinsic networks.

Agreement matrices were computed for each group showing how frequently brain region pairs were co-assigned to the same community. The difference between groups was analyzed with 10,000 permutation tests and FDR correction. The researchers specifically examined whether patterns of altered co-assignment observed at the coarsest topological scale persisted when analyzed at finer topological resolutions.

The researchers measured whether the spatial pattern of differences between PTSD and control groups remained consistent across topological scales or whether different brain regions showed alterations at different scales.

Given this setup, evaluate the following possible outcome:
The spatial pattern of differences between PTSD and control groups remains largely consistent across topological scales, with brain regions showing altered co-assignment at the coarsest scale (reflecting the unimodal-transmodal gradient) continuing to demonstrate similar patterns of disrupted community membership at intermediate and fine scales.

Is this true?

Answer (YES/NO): YES